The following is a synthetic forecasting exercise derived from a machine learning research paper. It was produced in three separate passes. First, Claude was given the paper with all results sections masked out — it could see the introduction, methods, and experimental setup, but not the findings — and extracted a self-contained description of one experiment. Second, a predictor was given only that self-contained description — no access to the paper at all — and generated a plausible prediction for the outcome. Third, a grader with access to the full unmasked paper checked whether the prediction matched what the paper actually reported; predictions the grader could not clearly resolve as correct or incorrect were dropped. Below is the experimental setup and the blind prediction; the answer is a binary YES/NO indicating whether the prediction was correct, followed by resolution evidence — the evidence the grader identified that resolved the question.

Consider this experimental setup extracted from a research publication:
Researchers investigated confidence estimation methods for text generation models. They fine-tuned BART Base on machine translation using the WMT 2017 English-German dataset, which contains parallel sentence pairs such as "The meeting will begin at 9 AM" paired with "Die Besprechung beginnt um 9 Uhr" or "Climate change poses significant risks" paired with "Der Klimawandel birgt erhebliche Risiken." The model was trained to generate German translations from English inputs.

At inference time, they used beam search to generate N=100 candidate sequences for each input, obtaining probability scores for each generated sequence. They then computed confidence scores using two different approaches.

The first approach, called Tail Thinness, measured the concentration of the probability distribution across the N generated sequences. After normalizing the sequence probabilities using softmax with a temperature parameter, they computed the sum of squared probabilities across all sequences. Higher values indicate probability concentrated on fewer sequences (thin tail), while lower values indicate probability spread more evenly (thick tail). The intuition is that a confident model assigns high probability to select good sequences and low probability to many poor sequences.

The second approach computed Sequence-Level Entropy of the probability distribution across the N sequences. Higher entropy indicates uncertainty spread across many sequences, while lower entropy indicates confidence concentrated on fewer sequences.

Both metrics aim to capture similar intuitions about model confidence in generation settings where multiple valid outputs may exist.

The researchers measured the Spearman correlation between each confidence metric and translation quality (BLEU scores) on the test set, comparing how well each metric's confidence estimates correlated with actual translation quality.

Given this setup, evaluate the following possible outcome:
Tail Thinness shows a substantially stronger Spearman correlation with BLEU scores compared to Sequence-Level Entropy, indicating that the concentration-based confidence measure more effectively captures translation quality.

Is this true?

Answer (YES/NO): NO